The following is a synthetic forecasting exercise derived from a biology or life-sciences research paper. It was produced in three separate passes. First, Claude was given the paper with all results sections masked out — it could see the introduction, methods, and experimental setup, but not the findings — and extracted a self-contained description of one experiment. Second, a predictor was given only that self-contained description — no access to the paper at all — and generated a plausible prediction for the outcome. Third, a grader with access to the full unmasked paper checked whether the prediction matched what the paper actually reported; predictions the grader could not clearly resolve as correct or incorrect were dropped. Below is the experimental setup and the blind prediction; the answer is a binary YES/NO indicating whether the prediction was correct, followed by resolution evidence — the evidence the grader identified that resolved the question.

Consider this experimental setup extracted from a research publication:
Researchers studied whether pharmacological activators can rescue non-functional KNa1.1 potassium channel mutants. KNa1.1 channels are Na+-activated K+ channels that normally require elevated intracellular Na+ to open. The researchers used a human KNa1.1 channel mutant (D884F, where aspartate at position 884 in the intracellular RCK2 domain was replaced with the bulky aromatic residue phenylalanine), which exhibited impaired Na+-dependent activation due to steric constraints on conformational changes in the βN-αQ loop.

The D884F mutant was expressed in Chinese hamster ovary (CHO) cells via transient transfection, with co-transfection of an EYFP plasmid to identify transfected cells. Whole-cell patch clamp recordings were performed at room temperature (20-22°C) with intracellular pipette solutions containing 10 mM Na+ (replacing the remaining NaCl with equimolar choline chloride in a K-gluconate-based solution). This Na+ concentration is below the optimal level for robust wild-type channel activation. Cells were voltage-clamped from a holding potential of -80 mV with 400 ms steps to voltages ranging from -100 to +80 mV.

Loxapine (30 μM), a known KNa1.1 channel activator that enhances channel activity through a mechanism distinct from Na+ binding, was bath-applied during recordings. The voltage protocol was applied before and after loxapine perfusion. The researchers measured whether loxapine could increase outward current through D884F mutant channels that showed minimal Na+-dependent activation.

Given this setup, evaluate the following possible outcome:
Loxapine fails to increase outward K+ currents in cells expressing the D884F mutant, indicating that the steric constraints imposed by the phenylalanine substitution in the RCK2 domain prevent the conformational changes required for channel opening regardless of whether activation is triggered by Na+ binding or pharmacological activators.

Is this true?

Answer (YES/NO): NO